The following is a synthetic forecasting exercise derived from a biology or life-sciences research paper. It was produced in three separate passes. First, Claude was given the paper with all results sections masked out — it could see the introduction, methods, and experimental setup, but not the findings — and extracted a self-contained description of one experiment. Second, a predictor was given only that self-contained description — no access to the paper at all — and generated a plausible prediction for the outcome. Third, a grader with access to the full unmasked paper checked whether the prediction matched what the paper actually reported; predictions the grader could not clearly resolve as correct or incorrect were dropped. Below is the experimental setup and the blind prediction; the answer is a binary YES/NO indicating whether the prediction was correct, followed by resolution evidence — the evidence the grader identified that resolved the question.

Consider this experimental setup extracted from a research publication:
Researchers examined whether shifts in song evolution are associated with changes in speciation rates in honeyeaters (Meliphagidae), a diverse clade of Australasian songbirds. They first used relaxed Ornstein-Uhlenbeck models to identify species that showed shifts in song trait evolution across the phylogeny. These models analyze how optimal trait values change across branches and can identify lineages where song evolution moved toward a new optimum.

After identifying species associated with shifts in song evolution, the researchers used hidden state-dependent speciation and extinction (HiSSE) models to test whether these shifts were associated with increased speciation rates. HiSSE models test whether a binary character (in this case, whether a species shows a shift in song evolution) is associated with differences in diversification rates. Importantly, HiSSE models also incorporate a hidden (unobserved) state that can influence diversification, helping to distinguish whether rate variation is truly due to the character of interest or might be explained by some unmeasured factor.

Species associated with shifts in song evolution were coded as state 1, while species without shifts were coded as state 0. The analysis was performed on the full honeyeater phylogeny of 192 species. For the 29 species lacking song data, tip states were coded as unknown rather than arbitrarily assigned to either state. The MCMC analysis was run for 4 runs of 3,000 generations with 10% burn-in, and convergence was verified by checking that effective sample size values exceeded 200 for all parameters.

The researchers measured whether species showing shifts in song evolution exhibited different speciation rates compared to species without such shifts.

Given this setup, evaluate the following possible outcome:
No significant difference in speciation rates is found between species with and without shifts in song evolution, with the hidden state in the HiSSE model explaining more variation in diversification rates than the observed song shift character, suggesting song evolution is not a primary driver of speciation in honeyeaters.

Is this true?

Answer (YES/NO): YES